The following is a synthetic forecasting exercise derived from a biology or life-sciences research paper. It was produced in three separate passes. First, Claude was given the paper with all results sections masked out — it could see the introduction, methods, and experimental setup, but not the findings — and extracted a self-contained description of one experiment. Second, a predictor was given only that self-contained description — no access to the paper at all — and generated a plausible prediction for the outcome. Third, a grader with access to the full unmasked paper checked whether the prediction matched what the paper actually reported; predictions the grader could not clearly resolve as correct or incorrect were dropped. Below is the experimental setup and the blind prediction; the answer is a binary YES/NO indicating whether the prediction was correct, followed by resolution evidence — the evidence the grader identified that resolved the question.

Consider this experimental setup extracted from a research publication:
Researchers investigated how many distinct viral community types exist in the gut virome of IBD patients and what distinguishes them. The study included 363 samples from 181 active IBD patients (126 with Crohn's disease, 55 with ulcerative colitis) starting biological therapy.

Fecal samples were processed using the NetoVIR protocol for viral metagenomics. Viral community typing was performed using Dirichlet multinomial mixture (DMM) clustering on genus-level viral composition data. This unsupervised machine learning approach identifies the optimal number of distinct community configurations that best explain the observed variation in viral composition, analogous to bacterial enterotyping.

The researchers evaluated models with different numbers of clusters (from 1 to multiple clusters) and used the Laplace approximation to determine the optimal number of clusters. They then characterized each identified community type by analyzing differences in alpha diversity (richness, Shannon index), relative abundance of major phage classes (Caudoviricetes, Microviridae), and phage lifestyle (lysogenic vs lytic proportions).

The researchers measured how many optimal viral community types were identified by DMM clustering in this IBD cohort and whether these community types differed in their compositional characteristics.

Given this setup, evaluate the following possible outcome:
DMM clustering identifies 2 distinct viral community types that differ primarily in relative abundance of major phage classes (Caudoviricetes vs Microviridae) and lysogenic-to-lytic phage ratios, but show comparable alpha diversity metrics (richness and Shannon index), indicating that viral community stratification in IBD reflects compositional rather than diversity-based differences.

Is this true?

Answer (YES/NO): NO